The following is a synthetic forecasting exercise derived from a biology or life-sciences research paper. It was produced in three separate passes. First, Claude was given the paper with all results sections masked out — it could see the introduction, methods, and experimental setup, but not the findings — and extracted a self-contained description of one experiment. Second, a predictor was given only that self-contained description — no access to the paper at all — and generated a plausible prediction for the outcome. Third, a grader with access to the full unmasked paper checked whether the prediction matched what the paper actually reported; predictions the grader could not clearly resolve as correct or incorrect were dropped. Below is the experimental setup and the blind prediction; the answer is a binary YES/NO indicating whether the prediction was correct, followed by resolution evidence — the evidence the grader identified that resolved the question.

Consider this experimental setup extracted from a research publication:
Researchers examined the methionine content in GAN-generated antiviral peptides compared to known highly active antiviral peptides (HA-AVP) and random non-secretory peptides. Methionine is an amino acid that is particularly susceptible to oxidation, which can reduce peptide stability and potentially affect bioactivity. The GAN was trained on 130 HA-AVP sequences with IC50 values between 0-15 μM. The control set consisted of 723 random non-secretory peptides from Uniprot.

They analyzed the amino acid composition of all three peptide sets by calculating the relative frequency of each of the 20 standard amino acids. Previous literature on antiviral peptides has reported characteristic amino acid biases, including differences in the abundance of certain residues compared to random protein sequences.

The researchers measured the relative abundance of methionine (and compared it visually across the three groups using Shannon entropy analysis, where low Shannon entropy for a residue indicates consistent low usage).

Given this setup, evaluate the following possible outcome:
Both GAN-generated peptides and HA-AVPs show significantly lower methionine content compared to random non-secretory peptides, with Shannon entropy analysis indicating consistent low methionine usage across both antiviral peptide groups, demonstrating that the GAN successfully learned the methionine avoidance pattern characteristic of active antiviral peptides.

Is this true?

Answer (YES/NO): YES